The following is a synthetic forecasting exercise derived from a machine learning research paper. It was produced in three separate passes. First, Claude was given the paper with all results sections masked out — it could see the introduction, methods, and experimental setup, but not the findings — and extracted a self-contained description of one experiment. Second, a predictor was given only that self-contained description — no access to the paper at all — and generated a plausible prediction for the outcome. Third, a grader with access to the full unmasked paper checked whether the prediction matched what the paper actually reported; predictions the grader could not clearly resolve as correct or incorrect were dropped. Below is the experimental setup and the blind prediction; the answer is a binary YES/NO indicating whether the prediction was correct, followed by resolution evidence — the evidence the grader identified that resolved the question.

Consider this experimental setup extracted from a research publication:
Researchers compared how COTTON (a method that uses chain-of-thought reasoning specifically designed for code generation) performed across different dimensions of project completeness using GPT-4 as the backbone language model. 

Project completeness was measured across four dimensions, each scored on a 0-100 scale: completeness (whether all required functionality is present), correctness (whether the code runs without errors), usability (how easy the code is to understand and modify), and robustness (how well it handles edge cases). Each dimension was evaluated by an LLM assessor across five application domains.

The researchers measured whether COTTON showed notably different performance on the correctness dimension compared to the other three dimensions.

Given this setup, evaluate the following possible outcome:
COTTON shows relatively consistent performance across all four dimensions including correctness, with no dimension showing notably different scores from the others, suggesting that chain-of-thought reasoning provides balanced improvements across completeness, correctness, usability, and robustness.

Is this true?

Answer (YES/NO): NO